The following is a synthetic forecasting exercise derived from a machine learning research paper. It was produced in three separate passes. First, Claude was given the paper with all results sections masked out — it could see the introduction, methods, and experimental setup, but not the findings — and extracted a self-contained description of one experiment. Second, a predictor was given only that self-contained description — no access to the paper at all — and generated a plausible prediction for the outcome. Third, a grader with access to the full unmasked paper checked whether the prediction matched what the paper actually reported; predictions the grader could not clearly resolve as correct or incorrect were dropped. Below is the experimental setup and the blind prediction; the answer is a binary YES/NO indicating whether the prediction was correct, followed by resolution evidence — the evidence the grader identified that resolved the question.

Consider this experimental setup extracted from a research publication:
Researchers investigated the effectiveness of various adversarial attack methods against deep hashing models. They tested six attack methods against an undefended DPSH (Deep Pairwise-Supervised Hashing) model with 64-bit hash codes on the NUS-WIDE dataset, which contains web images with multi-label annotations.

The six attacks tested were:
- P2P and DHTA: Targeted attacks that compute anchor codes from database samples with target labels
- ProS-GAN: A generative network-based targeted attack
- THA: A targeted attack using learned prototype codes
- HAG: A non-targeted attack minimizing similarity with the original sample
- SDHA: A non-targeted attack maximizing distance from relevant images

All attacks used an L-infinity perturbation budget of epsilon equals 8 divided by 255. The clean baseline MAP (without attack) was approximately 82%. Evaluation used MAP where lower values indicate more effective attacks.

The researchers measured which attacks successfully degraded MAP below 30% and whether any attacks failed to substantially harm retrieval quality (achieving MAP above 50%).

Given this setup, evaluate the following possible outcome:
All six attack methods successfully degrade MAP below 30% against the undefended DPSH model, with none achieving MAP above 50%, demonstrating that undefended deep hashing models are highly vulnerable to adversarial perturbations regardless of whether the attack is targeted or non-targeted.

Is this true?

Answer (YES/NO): NO